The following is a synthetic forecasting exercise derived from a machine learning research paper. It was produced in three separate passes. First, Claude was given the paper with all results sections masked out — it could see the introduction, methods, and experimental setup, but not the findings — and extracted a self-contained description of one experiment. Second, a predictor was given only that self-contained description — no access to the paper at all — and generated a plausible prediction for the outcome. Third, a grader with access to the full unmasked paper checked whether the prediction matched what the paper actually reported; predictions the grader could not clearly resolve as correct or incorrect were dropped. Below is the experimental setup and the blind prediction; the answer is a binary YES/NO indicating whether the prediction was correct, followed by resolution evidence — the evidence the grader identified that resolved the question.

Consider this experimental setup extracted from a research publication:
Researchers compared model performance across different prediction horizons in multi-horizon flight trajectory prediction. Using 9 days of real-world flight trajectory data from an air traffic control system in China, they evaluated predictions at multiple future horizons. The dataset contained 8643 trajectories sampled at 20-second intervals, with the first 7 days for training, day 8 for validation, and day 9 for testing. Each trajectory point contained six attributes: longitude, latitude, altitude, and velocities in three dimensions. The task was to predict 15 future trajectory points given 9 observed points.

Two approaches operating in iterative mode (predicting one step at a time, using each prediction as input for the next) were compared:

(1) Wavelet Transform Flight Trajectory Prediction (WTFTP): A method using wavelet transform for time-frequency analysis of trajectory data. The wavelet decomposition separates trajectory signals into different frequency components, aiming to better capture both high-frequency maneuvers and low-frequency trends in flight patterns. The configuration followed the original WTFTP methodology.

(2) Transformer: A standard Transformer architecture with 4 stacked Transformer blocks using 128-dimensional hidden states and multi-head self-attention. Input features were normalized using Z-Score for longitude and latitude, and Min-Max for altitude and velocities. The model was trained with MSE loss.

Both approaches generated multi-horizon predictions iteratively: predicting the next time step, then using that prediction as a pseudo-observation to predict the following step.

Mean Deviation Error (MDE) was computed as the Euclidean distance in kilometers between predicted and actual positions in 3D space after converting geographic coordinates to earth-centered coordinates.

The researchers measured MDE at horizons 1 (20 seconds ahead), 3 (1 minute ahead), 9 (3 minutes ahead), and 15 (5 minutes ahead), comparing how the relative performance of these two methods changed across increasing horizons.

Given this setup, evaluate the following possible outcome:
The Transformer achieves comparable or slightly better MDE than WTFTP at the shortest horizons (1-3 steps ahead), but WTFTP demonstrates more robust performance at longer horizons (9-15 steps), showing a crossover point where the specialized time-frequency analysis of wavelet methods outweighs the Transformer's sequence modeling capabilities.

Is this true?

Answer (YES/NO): NO